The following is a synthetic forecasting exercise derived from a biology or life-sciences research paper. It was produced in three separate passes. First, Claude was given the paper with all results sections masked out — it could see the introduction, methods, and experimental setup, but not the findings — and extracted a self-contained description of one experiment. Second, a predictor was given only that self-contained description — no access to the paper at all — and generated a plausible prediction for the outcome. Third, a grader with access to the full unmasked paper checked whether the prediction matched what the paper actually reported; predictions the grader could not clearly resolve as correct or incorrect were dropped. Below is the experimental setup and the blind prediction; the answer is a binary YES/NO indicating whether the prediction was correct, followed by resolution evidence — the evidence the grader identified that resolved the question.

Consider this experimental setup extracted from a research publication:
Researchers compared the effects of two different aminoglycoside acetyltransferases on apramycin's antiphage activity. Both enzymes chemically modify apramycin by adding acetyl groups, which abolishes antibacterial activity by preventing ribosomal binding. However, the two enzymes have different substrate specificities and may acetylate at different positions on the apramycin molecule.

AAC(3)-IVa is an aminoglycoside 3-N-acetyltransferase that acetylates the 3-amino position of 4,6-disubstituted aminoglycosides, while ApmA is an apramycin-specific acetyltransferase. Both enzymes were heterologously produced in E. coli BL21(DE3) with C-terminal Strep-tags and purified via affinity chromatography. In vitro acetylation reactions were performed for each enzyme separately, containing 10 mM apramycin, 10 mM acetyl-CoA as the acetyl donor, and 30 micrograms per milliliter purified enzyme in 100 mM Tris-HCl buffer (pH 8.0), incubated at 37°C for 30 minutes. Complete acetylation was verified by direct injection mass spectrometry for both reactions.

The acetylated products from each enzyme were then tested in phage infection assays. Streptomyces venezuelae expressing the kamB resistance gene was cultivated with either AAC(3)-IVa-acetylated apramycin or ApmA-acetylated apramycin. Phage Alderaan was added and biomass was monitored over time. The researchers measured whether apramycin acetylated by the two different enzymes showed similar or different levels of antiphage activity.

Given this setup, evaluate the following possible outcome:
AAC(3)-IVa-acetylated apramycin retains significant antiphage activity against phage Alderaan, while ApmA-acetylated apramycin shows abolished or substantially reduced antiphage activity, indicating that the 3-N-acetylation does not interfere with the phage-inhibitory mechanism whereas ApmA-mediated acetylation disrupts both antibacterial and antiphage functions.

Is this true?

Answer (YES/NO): NO